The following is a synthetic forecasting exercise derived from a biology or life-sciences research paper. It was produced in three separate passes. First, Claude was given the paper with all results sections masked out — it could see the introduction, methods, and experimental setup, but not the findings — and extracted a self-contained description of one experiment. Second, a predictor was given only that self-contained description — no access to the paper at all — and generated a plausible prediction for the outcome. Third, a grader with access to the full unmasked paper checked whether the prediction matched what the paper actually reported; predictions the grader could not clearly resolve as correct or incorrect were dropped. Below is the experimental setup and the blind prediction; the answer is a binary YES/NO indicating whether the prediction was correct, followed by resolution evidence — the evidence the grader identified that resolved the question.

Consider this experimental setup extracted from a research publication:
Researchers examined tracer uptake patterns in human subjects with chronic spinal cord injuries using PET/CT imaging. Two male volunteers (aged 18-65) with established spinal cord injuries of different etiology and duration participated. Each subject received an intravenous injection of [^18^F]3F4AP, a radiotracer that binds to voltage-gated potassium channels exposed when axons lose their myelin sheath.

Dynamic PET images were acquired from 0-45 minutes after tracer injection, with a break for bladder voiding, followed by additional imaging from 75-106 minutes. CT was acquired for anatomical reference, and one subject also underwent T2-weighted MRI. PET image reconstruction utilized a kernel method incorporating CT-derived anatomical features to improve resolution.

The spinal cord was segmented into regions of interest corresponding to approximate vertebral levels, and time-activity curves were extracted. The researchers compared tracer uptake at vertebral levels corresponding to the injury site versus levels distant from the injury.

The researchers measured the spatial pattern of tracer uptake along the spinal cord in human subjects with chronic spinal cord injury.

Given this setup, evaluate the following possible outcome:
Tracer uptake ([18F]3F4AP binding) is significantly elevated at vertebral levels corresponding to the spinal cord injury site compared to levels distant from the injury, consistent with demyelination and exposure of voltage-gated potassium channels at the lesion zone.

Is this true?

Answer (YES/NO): NO